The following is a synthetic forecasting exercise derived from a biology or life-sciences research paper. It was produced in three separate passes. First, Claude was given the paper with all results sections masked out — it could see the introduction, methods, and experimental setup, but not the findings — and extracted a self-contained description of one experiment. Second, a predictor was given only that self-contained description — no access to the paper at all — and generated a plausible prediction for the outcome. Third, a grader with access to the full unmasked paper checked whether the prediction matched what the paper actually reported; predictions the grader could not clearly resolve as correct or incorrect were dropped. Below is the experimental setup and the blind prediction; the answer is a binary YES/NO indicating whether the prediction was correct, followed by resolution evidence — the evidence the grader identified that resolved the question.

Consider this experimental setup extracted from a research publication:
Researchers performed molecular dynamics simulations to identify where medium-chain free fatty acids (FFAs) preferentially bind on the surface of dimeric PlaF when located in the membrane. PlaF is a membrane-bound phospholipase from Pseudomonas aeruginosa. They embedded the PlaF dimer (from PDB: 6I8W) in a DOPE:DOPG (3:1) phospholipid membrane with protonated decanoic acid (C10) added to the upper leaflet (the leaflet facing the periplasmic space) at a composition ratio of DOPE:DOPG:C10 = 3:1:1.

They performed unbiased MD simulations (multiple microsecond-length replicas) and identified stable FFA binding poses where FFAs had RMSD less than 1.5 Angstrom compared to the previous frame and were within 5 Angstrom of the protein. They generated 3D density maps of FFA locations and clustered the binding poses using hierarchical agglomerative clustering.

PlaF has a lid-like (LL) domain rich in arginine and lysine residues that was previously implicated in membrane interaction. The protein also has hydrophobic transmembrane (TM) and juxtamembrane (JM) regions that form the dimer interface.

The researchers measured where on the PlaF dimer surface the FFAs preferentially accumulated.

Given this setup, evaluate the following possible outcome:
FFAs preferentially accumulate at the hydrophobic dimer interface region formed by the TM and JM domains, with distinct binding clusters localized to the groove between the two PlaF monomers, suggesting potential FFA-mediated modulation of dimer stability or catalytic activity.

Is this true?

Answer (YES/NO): NO